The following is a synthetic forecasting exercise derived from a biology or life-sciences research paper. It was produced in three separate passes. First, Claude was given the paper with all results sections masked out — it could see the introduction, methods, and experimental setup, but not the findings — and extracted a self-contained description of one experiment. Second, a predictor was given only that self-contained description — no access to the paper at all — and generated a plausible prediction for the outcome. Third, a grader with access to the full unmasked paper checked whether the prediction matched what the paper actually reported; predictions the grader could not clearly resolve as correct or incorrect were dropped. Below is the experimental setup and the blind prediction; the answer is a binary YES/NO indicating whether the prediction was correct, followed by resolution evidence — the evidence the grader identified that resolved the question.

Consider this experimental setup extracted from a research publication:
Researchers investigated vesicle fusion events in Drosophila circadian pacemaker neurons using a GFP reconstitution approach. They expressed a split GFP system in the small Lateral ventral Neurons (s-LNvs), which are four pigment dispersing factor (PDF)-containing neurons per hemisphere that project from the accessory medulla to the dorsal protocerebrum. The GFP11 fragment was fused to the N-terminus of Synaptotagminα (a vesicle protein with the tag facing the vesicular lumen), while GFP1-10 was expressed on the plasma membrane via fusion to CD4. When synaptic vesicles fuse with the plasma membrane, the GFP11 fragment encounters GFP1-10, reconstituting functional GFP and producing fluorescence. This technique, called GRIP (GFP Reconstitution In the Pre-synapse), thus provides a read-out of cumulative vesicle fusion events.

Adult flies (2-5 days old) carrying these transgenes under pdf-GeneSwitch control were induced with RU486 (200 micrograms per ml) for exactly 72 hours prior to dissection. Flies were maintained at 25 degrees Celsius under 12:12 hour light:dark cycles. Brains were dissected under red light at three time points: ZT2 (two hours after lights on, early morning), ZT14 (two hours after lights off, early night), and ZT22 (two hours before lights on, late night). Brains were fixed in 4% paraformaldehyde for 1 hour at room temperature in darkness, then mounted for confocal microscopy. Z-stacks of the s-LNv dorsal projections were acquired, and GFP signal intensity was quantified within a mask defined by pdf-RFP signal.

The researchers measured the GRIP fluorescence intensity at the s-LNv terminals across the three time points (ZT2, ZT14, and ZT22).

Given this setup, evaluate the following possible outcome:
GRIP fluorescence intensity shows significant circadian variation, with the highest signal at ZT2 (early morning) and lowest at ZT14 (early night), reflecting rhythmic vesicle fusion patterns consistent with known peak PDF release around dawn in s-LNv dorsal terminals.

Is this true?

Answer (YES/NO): YES